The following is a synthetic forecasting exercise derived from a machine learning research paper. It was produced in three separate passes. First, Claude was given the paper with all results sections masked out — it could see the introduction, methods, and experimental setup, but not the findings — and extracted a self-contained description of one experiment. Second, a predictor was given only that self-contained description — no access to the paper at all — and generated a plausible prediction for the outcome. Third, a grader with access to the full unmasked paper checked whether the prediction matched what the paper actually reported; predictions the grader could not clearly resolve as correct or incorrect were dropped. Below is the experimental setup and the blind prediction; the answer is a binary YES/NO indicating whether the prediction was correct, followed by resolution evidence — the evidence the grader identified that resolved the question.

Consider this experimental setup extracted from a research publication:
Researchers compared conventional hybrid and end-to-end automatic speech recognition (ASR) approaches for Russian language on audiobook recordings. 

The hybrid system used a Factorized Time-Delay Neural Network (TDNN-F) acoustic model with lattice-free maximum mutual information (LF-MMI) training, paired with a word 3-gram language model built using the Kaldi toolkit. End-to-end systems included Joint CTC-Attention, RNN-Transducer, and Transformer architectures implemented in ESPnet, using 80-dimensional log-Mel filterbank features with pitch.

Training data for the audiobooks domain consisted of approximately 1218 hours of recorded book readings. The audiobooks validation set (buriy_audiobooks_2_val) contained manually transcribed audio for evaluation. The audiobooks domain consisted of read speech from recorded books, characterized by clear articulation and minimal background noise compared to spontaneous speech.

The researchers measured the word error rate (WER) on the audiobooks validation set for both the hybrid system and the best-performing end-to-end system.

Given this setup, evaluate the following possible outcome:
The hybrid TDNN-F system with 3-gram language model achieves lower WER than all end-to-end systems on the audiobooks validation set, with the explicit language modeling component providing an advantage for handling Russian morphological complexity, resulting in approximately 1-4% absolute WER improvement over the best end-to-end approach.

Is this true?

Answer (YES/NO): NO